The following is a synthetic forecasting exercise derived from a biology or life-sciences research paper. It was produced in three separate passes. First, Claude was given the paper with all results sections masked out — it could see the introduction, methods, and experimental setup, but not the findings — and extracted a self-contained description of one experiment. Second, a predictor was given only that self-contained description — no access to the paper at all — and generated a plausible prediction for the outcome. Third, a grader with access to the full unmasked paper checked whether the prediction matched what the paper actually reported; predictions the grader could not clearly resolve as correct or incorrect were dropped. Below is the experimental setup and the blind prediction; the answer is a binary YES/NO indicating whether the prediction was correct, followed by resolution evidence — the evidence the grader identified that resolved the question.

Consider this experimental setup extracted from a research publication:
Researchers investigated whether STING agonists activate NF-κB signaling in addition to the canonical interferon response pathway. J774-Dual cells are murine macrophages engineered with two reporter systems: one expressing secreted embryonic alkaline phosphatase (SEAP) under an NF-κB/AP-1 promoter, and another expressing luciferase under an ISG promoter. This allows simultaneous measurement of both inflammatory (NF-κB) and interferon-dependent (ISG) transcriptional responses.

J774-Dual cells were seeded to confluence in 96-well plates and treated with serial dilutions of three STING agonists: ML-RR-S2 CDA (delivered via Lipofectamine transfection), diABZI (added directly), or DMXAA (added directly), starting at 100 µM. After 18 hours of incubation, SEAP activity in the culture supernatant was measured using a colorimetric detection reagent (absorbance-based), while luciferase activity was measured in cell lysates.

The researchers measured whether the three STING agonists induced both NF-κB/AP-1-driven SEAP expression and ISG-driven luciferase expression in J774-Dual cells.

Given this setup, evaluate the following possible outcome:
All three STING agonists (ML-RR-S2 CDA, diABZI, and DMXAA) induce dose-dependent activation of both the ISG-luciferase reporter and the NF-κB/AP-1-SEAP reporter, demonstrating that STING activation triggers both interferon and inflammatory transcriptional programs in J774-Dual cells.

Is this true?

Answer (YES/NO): NO